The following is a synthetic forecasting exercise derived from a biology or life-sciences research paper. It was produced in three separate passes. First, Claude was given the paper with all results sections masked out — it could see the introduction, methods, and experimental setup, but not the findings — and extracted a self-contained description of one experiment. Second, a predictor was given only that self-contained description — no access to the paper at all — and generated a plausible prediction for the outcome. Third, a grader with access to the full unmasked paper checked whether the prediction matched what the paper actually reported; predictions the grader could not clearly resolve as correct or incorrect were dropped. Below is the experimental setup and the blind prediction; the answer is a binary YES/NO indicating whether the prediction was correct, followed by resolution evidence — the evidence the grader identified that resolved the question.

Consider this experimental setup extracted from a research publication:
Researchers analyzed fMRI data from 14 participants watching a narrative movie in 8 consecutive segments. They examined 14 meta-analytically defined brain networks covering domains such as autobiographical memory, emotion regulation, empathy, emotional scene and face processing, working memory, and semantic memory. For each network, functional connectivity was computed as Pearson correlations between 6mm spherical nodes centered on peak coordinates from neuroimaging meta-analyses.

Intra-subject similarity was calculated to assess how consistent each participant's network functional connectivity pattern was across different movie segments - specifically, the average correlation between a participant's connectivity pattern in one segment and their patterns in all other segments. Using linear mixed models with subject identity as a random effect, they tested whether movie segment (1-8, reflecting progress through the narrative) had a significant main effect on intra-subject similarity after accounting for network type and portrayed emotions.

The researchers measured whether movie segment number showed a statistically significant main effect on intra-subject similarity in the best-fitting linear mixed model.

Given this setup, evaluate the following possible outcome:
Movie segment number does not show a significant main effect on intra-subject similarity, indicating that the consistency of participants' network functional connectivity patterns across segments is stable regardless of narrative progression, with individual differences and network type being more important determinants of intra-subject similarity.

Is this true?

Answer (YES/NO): NO